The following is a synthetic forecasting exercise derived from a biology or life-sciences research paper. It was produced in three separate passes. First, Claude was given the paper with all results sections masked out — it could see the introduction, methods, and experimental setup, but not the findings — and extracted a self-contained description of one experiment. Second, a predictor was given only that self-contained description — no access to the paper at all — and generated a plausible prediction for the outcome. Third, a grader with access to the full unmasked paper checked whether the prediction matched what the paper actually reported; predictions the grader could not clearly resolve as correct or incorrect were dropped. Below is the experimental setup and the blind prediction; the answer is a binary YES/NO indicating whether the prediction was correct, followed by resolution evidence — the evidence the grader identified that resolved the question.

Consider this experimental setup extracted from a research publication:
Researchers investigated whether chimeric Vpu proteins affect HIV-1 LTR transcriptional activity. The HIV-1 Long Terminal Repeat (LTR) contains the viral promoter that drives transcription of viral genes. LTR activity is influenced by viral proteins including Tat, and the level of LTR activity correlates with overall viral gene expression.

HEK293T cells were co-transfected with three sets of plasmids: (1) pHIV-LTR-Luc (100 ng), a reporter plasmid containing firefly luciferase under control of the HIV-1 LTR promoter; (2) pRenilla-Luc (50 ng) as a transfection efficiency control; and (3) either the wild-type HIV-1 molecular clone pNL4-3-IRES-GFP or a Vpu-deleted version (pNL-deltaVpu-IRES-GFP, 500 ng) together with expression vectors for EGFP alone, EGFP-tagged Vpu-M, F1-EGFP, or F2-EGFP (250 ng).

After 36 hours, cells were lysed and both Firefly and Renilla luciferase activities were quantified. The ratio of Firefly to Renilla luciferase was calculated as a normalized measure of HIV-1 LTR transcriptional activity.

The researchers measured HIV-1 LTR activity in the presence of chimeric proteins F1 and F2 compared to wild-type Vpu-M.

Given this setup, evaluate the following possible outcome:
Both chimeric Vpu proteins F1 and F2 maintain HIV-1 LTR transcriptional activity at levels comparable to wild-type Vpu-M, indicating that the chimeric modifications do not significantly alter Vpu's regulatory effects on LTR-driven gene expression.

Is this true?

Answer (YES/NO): NO